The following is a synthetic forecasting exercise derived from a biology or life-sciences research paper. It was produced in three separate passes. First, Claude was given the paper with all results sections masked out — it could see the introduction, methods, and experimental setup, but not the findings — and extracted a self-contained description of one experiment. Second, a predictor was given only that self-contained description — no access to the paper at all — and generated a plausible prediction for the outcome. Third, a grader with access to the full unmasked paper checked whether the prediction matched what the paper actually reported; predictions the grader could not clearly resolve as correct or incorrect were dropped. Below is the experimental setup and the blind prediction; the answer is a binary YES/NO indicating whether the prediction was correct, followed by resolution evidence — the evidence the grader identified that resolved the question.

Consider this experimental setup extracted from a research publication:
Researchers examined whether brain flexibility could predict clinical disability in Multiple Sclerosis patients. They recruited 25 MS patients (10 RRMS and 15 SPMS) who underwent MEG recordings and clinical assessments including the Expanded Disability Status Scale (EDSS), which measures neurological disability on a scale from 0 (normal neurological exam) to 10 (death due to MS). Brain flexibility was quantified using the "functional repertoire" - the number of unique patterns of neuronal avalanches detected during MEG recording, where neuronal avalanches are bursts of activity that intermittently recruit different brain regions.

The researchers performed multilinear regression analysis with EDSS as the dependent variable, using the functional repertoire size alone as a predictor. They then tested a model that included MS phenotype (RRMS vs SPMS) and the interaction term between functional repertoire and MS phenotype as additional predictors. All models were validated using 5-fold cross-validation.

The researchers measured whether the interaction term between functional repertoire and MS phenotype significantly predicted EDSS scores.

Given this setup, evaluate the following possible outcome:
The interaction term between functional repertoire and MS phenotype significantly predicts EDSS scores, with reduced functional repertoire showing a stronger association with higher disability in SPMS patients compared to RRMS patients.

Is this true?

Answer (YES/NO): NO